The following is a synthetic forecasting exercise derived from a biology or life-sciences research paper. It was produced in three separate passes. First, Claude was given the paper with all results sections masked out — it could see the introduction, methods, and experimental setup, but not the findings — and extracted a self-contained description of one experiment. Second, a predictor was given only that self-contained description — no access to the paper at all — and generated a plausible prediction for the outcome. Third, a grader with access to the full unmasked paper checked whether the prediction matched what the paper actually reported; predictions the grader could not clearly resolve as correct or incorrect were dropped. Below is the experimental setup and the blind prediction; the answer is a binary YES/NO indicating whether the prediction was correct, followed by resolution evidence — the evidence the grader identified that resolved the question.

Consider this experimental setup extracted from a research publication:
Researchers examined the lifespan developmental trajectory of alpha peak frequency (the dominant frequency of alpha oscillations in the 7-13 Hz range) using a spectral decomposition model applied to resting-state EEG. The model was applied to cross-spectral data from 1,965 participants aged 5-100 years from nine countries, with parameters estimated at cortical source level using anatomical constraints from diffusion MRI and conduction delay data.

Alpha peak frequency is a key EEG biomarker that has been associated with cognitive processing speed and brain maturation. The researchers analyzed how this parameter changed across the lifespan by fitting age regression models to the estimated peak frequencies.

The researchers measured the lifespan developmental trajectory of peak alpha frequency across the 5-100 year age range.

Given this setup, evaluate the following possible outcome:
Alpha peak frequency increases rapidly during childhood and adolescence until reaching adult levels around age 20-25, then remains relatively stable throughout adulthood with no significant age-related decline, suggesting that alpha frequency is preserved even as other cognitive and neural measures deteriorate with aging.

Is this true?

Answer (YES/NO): NO